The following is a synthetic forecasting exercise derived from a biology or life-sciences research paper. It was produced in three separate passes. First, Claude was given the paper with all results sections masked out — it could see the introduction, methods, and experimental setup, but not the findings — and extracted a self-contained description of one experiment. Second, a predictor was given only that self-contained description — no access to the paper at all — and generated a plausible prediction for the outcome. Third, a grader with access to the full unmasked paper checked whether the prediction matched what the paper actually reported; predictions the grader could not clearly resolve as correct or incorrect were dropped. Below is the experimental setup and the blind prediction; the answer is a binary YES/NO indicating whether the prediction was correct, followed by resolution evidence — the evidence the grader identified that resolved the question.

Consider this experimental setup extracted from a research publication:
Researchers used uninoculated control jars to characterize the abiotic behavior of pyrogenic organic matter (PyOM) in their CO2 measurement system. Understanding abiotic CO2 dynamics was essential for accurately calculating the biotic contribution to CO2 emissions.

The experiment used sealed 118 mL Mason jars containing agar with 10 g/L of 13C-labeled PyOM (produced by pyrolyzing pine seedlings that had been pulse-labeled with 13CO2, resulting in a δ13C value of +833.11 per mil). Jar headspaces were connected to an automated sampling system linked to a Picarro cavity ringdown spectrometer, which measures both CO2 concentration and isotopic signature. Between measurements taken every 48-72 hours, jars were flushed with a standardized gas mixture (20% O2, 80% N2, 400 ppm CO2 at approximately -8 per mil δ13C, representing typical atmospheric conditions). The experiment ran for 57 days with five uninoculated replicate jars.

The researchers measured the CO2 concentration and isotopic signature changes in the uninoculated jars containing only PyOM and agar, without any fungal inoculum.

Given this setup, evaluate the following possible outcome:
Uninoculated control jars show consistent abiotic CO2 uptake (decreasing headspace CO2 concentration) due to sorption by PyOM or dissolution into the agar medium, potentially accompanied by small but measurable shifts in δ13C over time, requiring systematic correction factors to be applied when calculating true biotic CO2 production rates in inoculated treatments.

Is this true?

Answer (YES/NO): YES